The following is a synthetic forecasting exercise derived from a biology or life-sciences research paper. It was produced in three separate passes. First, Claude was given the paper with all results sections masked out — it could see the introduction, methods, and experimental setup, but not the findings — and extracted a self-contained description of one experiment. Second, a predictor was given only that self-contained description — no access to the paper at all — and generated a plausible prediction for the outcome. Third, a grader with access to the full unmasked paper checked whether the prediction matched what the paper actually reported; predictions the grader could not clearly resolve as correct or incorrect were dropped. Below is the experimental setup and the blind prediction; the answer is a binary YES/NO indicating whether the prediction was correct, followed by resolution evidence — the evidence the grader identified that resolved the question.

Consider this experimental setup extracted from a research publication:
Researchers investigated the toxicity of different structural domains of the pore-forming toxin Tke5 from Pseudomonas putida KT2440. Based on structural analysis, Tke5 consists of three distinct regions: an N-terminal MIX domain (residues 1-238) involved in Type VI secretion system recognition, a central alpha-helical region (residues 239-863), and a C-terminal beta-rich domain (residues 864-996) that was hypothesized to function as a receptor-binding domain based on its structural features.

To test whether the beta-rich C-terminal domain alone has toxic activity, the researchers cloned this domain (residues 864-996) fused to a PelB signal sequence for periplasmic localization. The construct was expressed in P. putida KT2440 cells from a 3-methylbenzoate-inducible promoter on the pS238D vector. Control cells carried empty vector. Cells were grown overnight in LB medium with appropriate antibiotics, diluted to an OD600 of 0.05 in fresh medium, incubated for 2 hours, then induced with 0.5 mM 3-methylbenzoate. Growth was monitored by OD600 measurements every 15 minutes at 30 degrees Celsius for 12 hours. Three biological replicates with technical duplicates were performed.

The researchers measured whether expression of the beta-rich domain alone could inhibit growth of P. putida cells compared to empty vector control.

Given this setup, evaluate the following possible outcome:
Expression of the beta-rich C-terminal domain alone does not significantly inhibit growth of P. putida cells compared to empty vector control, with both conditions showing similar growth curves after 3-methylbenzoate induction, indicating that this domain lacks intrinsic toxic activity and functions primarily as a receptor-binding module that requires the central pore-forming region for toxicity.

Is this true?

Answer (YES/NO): YES